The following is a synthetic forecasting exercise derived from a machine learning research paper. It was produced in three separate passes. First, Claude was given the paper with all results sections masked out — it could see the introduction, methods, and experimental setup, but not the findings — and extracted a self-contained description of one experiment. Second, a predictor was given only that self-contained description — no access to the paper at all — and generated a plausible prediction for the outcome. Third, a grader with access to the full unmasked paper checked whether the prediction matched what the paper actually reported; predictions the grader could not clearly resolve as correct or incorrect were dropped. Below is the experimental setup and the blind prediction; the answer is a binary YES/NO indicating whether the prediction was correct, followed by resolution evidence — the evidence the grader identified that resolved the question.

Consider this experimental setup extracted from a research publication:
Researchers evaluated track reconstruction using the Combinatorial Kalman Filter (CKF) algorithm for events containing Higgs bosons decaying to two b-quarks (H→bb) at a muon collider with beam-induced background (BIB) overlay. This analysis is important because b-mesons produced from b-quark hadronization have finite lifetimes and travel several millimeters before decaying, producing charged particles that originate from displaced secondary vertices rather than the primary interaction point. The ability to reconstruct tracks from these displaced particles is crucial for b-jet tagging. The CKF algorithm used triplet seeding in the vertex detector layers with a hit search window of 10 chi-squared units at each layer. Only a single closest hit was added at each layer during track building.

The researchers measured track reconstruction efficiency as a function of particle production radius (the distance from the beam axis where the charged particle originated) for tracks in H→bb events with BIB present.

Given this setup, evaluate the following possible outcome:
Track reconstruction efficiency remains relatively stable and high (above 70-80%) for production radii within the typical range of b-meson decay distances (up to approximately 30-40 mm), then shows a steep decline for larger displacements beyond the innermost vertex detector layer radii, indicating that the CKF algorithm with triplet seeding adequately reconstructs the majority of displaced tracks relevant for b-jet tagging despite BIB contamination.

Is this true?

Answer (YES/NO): NO